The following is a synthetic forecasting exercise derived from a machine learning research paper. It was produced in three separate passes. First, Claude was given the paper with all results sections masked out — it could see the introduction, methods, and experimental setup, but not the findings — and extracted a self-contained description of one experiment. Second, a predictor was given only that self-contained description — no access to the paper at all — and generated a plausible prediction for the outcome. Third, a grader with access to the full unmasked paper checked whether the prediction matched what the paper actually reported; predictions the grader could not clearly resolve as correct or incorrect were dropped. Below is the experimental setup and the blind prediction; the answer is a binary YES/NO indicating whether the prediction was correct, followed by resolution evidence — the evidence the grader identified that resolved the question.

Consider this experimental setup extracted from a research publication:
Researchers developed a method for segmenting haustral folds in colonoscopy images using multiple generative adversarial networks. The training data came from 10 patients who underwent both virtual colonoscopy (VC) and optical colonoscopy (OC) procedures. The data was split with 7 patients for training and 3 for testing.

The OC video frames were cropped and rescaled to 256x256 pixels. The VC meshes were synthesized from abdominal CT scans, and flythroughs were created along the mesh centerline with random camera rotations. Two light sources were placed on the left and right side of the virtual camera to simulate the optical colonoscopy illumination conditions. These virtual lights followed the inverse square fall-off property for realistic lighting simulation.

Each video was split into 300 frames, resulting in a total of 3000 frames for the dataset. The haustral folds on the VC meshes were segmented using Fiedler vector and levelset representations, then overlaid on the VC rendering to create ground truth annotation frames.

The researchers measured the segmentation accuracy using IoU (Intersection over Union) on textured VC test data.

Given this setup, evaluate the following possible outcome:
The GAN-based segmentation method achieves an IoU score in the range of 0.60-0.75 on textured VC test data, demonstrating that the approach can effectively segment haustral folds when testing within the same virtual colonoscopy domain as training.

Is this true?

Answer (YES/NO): NO